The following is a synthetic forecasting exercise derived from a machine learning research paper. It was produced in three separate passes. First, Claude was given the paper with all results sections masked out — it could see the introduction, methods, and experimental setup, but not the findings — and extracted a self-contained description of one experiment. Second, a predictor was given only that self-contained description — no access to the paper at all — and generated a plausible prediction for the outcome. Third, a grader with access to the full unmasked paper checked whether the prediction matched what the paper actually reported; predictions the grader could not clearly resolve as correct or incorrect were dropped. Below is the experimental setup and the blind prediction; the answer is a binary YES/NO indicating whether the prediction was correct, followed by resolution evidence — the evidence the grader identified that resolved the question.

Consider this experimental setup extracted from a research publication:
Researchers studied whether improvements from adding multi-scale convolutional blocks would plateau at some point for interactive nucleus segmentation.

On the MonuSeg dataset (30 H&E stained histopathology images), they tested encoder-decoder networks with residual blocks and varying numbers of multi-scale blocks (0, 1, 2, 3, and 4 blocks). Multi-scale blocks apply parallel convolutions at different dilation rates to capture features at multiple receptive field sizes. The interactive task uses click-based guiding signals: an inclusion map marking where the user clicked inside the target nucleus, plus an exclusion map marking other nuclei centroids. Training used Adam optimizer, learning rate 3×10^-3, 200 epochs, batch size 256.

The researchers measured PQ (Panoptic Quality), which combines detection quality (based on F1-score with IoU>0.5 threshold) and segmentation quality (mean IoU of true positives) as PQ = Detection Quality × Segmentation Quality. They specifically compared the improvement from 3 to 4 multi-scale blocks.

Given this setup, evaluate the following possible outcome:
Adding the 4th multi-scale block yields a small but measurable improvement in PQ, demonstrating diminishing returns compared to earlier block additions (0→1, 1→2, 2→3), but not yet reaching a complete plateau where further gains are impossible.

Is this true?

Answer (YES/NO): NO